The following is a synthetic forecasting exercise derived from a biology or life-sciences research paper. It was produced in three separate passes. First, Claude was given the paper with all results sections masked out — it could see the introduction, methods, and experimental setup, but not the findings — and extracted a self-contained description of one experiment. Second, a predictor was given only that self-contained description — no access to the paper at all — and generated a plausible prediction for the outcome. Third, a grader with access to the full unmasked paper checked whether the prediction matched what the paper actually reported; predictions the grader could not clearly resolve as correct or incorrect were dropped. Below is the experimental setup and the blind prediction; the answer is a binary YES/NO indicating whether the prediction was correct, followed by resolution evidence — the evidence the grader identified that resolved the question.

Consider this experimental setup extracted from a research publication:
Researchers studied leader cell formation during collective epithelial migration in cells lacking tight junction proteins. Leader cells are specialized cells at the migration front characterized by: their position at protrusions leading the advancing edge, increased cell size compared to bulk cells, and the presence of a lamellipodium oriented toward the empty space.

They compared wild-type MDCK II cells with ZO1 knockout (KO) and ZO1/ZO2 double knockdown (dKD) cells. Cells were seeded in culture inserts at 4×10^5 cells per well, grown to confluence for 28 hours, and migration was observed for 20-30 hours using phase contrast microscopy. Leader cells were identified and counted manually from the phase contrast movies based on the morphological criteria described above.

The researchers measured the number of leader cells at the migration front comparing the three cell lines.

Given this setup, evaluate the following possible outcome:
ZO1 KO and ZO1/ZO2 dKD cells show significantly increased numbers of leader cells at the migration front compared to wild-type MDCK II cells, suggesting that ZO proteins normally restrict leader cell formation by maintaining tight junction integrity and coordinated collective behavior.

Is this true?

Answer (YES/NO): YES